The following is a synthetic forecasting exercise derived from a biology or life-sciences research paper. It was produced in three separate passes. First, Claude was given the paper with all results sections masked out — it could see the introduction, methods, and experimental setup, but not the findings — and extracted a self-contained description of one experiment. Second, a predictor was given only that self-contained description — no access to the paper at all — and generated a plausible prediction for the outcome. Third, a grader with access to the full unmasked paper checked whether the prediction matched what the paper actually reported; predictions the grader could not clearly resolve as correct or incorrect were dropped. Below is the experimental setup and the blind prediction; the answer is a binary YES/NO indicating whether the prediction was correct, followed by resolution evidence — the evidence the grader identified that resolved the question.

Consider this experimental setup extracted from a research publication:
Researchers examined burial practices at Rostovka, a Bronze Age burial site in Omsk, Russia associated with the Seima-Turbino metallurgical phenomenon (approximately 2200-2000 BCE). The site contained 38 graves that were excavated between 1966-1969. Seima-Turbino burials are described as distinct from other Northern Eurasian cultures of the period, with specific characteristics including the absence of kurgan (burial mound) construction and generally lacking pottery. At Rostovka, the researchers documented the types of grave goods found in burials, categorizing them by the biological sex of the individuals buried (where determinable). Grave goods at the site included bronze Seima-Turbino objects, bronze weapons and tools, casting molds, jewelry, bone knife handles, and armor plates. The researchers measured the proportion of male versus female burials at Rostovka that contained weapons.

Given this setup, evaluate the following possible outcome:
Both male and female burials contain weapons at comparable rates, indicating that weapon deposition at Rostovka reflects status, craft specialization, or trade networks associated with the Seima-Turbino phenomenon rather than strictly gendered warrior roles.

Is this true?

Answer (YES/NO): NO